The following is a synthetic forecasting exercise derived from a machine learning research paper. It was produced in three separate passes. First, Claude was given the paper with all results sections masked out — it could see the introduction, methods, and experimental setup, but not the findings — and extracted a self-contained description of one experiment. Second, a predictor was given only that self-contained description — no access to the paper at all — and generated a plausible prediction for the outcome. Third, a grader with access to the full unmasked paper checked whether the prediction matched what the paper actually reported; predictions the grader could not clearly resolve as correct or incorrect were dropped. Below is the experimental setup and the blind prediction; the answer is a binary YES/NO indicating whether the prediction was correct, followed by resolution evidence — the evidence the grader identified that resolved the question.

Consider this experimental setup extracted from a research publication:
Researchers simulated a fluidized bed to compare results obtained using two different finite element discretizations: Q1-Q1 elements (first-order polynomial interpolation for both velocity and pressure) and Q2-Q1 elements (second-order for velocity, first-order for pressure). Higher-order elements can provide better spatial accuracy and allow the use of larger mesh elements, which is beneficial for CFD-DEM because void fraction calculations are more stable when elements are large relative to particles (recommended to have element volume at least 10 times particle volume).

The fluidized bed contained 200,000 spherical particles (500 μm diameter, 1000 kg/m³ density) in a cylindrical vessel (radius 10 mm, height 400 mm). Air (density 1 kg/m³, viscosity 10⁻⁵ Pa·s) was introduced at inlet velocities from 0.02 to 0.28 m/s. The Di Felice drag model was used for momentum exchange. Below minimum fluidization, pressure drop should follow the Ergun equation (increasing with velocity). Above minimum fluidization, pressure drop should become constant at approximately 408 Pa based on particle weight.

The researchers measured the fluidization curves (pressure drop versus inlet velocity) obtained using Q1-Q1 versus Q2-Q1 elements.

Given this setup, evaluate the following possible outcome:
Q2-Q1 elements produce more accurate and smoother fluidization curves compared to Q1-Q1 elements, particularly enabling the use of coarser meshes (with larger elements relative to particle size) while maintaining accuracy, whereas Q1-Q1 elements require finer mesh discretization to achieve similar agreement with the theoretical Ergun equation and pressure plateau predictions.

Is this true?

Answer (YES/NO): NO